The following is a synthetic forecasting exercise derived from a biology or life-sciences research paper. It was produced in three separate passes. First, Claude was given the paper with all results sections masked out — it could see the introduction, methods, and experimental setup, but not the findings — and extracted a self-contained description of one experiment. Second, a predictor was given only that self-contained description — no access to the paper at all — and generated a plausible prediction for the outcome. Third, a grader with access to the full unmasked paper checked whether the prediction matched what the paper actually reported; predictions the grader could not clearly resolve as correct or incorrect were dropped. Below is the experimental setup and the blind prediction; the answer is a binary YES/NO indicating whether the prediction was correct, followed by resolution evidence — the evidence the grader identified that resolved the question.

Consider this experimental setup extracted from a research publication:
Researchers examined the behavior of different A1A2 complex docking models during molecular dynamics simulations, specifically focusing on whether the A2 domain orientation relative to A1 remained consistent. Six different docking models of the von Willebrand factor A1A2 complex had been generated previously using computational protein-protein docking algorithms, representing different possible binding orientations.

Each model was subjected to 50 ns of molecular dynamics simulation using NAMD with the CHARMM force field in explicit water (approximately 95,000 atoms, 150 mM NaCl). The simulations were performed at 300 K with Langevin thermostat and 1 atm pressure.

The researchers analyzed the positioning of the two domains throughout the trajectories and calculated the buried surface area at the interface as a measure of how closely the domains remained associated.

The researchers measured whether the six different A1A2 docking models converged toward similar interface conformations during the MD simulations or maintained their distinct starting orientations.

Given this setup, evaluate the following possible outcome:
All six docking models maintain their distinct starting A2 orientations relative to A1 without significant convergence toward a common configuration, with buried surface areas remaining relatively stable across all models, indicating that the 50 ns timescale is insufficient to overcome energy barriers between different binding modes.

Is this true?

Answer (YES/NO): NO